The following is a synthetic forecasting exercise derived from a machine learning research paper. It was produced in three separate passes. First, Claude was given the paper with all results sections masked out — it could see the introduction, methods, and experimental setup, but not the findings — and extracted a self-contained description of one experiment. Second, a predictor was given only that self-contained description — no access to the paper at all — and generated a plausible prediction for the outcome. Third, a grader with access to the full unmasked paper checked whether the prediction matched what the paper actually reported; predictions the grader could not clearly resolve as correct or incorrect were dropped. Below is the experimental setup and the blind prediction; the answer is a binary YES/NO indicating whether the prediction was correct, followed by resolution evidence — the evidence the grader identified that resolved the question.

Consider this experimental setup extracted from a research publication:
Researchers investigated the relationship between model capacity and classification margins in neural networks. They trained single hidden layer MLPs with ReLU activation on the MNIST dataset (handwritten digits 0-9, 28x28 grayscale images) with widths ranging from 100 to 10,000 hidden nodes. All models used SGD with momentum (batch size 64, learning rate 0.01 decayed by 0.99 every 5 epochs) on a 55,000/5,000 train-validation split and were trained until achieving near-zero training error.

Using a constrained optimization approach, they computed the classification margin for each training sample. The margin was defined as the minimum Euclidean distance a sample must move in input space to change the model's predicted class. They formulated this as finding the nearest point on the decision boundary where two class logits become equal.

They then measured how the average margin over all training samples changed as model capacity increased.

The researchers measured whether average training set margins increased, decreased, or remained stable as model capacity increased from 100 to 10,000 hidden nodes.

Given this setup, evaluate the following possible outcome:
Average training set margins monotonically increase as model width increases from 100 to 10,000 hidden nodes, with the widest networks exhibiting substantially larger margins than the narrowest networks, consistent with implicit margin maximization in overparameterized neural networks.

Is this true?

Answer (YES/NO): YES